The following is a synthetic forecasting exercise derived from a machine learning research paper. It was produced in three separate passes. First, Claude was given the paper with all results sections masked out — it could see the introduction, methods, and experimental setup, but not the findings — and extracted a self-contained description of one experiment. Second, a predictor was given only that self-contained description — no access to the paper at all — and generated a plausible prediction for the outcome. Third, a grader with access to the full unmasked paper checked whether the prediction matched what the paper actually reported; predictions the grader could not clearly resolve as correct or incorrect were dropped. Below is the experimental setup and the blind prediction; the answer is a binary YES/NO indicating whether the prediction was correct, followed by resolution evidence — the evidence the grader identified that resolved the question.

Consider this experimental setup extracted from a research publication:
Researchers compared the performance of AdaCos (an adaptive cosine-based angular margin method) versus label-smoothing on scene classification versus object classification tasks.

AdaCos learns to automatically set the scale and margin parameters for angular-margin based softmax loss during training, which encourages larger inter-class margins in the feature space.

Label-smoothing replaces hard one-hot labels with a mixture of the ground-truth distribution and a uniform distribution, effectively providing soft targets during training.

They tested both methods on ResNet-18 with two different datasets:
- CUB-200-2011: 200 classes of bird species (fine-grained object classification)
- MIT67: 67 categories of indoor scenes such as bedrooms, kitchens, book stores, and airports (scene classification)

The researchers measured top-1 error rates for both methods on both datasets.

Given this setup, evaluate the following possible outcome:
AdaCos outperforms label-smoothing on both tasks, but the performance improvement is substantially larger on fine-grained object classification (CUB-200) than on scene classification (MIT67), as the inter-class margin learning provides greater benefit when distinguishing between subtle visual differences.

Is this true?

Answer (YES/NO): YES